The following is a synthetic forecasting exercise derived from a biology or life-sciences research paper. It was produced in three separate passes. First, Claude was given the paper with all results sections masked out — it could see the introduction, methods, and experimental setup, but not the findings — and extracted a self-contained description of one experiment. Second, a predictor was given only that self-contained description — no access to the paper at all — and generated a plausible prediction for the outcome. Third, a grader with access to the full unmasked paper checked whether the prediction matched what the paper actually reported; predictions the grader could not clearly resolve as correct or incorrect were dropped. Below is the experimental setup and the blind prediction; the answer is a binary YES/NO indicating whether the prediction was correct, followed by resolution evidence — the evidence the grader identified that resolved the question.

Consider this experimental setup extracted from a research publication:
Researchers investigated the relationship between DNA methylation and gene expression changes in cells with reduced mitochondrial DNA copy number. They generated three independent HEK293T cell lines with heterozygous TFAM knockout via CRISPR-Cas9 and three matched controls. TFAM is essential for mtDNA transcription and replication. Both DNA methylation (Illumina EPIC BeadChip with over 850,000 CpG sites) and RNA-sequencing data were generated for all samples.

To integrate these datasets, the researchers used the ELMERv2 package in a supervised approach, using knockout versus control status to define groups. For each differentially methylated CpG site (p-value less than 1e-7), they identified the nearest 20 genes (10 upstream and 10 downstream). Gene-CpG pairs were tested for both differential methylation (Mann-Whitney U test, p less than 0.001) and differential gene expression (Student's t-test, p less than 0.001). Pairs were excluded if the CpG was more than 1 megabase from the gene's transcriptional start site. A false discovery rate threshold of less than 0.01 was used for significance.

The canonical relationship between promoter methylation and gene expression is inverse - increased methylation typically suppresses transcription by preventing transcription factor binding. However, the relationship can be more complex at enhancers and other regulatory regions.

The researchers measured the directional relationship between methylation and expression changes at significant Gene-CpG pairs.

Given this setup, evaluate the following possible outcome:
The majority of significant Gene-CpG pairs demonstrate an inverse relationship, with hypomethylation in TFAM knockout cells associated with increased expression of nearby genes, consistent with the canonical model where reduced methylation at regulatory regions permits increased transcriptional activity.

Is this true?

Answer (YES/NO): NO